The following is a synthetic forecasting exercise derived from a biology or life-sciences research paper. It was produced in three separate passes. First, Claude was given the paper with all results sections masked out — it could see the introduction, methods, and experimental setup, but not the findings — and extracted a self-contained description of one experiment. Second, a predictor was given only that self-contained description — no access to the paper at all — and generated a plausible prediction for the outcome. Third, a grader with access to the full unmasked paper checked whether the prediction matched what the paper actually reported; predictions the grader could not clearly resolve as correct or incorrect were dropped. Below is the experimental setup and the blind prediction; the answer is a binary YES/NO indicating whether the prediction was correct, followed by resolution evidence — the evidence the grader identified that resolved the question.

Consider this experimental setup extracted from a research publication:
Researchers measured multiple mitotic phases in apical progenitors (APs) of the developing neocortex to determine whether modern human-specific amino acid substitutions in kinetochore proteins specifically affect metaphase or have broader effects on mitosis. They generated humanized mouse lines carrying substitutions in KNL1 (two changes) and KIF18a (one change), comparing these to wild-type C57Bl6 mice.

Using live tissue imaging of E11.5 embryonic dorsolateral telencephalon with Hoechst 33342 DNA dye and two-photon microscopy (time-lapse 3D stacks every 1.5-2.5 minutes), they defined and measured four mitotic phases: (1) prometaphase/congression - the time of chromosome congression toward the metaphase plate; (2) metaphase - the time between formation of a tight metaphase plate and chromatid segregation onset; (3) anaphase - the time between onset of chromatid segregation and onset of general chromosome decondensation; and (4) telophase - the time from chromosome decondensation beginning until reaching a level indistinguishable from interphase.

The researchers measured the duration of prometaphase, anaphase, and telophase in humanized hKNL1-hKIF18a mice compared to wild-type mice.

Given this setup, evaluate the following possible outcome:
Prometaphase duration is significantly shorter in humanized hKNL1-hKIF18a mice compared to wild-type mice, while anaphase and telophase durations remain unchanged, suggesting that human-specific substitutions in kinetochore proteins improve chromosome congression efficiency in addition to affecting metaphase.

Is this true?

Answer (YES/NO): NO